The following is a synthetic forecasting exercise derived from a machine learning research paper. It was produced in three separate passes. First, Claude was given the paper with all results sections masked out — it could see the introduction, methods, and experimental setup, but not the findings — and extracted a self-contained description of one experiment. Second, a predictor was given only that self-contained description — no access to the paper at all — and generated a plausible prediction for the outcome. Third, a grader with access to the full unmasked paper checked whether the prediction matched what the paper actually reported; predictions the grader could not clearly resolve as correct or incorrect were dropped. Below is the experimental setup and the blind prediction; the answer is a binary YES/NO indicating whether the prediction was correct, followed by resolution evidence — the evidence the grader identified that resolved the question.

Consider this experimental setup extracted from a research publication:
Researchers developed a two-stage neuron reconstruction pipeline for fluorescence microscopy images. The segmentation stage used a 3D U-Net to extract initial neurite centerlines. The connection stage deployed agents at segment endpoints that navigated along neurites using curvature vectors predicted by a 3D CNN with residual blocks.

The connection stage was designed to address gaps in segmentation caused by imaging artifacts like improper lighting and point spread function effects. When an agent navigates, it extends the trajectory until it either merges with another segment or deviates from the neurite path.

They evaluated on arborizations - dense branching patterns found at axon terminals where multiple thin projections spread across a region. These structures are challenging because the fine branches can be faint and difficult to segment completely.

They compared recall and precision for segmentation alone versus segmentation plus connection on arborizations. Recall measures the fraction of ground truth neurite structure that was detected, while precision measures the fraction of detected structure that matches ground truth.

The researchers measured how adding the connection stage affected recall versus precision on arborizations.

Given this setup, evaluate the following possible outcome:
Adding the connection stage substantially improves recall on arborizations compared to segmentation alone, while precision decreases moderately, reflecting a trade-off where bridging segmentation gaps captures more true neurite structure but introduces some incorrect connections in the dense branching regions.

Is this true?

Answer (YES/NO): NO